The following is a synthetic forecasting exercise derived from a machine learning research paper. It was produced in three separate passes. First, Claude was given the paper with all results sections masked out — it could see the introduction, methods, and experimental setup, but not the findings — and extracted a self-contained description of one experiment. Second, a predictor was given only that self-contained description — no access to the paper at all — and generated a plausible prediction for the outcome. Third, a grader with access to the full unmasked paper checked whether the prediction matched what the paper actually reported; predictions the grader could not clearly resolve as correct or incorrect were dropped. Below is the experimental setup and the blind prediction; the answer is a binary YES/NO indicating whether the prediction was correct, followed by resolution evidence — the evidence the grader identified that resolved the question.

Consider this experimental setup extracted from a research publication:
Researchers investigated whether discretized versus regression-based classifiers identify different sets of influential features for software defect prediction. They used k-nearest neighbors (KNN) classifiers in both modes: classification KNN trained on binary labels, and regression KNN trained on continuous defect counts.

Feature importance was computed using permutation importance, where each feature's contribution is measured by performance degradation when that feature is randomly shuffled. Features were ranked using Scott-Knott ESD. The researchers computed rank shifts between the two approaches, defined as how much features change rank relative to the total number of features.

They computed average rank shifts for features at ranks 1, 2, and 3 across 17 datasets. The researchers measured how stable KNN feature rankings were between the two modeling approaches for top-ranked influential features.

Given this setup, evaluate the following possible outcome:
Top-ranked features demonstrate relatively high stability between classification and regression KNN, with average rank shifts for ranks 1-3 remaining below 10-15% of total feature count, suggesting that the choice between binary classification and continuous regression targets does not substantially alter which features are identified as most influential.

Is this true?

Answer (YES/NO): YES